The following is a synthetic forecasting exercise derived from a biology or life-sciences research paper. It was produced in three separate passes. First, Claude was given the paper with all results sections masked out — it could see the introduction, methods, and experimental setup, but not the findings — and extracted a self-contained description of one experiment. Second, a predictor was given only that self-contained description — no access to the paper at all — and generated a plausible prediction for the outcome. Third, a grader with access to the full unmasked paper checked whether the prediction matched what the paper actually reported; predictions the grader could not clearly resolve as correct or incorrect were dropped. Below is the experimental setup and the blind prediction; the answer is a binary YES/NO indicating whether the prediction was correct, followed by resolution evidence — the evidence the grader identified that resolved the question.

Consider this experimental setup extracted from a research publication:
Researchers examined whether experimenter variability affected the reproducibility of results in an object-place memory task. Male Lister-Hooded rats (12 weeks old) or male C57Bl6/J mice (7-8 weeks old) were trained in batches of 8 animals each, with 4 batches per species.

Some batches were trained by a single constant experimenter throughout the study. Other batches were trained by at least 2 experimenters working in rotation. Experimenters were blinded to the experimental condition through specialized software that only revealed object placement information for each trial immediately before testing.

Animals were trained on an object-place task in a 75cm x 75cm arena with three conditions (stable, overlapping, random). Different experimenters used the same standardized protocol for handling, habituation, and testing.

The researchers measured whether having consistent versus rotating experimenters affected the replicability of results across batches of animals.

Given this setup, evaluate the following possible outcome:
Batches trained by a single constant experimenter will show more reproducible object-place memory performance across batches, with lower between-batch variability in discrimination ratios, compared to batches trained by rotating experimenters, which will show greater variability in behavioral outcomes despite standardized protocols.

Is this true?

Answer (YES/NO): NO